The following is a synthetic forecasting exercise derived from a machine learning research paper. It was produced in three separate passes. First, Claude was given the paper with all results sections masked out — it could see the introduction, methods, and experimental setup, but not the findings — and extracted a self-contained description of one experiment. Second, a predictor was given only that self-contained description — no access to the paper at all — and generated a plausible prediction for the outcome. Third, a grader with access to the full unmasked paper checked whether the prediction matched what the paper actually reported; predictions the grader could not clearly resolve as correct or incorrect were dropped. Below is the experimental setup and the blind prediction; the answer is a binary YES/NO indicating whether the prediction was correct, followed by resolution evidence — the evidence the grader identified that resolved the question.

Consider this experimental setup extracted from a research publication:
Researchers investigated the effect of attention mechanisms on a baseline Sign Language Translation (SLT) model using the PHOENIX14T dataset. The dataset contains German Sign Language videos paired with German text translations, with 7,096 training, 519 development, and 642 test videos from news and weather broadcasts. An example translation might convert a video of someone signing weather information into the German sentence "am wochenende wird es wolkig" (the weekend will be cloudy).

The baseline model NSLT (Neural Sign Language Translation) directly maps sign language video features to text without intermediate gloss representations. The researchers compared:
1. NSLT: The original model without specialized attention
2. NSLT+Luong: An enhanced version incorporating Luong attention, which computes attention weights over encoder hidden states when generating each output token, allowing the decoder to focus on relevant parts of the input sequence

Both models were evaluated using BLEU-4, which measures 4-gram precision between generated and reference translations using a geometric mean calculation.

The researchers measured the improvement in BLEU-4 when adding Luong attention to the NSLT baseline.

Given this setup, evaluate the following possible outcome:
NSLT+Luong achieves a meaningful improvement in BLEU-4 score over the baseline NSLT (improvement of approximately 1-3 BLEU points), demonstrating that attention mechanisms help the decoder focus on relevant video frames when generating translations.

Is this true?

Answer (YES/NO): NO